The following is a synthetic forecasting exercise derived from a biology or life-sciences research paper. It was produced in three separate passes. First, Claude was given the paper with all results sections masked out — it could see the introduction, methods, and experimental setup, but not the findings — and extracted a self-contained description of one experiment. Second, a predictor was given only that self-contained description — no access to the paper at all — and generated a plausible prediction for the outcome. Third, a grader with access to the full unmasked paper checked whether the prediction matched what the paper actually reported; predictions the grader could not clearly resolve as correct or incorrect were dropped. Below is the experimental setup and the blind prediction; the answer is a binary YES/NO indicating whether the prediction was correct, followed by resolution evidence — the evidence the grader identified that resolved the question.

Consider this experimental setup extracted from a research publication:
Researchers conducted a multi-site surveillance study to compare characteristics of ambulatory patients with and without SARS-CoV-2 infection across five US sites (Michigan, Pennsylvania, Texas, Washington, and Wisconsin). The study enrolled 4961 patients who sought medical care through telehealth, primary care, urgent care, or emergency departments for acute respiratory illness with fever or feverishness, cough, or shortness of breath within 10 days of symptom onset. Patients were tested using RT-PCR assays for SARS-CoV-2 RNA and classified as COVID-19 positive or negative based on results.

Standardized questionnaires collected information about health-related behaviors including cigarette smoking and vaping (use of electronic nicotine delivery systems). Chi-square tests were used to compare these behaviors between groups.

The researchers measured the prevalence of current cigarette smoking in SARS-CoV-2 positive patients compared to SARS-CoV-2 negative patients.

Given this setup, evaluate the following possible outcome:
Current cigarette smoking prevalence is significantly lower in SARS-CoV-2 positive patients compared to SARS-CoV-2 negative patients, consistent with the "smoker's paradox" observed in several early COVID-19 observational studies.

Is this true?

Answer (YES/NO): YES